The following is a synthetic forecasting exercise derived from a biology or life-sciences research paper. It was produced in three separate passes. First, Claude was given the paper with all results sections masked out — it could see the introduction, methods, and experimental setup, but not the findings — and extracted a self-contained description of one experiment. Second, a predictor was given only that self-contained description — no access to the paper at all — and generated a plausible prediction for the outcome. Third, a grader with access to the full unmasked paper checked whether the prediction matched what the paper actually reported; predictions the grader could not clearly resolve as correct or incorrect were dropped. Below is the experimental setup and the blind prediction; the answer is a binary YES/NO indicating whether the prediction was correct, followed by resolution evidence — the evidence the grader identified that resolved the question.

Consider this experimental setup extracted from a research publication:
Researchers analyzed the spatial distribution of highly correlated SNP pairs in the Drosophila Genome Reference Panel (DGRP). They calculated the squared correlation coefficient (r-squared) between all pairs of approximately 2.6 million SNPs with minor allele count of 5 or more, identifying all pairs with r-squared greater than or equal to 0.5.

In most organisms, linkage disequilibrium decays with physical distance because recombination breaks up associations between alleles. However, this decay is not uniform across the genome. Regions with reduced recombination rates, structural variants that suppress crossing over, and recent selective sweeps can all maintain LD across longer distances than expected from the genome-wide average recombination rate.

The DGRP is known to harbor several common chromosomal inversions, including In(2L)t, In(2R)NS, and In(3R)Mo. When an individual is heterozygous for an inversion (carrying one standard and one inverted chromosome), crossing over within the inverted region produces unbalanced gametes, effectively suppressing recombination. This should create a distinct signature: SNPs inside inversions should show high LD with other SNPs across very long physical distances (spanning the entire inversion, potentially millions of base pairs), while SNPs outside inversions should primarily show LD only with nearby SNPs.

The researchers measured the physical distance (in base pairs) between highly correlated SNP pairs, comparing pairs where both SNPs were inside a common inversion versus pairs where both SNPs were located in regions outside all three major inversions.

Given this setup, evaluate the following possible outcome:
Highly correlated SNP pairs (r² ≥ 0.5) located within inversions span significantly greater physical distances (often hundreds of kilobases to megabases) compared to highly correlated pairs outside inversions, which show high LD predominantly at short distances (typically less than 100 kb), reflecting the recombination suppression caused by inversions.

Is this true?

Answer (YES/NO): NO